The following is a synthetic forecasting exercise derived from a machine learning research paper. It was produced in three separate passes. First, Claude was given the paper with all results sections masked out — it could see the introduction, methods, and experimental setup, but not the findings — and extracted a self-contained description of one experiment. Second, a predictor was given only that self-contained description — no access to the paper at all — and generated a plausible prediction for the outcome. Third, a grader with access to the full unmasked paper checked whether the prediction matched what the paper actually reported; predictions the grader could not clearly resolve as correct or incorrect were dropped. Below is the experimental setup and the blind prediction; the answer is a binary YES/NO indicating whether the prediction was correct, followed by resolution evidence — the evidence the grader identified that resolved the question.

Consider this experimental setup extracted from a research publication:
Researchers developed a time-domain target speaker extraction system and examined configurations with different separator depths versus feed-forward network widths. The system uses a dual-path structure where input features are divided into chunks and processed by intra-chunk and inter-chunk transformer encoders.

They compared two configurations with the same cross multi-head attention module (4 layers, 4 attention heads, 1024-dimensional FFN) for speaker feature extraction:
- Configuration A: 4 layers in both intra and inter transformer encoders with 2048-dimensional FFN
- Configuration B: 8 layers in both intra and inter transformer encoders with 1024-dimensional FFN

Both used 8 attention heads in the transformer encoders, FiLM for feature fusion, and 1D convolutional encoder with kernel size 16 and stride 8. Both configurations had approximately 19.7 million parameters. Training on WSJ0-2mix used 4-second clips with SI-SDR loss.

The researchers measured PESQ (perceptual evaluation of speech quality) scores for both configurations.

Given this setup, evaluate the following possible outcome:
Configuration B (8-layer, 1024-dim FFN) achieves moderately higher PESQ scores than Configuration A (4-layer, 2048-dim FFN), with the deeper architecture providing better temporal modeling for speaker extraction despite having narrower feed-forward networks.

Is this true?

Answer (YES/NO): YES